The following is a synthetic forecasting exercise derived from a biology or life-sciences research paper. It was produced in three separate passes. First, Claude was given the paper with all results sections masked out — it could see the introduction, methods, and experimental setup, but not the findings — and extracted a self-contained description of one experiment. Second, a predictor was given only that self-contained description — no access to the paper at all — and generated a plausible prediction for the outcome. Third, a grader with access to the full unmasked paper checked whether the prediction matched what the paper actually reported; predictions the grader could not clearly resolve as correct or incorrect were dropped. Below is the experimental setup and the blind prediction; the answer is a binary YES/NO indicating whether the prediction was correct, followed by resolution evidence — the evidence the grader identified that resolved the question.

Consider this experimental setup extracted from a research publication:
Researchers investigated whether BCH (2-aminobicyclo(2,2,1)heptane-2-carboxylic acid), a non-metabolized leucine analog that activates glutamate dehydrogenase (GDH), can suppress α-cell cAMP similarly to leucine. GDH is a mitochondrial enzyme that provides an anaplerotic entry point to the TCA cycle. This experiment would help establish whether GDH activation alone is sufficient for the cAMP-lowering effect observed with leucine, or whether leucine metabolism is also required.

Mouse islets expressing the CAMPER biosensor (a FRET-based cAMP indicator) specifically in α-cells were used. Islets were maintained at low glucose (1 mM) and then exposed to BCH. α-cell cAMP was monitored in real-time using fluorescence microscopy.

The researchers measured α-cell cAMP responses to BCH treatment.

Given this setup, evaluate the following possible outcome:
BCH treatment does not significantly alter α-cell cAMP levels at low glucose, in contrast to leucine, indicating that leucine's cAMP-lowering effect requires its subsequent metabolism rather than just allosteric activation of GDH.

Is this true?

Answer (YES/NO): NO